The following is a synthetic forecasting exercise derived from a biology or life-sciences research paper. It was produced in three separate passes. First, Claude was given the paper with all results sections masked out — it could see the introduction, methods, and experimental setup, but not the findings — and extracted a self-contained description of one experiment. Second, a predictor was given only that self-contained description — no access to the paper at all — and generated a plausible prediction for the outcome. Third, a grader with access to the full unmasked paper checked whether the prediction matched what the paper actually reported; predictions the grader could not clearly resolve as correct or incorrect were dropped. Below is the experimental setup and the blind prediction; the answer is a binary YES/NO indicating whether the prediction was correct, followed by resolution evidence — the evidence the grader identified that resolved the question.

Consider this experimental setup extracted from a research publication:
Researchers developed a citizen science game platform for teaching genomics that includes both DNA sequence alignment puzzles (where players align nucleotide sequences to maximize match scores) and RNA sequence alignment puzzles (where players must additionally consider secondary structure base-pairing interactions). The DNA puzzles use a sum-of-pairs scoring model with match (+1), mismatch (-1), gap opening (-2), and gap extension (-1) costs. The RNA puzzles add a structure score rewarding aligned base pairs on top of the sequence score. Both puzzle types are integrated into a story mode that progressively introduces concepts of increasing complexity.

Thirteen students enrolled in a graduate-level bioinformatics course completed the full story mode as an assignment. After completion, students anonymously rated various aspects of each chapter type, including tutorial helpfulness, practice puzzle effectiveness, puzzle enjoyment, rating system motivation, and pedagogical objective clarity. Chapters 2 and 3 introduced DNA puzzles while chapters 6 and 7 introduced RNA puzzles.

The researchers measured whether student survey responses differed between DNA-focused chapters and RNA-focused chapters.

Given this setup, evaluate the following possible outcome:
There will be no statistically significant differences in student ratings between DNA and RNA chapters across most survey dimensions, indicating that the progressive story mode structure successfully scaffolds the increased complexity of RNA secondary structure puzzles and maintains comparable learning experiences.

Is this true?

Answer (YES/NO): YES